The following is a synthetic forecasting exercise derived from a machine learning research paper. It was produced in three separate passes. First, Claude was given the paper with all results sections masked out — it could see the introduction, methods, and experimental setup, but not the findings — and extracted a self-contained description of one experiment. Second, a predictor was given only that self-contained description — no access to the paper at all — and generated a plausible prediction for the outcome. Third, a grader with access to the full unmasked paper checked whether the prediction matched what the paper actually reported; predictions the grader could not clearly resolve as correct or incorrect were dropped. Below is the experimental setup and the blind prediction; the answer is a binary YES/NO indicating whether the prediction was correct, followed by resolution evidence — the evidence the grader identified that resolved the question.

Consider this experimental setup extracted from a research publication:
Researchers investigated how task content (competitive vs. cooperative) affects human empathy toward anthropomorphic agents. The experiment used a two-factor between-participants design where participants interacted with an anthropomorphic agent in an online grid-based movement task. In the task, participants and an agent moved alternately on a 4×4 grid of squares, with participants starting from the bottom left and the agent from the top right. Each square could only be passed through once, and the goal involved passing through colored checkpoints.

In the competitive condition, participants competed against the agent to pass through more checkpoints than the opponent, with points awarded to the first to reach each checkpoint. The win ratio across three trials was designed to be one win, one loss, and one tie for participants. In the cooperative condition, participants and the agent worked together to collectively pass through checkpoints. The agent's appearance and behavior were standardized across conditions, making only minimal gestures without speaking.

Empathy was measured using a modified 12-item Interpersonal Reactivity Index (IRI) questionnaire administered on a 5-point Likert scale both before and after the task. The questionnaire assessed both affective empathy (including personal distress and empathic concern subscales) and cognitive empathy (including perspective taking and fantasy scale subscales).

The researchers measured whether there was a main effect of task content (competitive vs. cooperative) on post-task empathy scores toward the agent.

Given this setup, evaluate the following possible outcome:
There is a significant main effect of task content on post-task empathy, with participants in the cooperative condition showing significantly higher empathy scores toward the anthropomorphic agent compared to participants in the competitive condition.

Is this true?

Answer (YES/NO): NO